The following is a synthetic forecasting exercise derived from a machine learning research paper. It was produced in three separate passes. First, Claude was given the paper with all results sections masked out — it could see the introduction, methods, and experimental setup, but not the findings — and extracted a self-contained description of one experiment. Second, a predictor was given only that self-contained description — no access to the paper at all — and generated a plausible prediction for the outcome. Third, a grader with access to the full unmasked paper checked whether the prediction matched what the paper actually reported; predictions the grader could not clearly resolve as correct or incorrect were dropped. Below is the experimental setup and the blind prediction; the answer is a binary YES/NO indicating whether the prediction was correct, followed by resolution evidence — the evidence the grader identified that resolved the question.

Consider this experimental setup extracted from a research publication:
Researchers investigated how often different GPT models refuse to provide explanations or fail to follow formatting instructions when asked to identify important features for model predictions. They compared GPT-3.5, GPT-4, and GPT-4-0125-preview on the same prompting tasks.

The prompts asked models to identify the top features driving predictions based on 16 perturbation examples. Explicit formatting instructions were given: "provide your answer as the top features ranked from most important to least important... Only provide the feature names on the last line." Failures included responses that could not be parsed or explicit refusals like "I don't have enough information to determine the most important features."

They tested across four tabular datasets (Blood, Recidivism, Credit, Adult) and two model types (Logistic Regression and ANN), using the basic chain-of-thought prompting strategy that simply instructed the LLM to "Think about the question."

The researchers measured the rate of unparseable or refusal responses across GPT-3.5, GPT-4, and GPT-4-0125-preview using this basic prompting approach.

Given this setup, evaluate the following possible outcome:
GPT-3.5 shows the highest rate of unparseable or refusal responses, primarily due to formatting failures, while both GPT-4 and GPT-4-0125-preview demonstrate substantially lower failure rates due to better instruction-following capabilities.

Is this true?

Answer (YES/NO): NO